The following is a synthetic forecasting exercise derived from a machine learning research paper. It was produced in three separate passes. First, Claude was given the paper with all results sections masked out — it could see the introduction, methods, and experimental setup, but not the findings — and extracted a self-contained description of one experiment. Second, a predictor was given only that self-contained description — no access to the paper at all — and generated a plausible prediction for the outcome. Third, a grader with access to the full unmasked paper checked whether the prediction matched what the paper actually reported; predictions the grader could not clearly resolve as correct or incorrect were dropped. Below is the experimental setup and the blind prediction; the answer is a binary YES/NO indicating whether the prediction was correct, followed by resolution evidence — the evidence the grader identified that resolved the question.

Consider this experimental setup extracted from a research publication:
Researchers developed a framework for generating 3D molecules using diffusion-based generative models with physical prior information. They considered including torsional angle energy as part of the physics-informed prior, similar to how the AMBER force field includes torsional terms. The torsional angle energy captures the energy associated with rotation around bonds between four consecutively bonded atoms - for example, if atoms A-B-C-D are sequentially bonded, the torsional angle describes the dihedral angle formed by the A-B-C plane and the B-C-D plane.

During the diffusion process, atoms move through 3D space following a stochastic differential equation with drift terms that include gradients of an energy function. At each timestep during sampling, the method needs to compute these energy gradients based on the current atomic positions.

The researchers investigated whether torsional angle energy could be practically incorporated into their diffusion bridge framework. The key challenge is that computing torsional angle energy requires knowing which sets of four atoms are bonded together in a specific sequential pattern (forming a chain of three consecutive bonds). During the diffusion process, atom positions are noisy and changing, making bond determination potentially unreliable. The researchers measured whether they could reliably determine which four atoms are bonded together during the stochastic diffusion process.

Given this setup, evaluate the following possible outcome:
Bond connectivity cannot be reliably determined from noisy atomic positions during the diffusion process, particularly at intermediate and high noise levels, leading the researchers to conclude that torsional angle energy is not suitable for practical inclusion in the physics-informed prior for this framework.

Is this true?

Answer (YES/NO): YES